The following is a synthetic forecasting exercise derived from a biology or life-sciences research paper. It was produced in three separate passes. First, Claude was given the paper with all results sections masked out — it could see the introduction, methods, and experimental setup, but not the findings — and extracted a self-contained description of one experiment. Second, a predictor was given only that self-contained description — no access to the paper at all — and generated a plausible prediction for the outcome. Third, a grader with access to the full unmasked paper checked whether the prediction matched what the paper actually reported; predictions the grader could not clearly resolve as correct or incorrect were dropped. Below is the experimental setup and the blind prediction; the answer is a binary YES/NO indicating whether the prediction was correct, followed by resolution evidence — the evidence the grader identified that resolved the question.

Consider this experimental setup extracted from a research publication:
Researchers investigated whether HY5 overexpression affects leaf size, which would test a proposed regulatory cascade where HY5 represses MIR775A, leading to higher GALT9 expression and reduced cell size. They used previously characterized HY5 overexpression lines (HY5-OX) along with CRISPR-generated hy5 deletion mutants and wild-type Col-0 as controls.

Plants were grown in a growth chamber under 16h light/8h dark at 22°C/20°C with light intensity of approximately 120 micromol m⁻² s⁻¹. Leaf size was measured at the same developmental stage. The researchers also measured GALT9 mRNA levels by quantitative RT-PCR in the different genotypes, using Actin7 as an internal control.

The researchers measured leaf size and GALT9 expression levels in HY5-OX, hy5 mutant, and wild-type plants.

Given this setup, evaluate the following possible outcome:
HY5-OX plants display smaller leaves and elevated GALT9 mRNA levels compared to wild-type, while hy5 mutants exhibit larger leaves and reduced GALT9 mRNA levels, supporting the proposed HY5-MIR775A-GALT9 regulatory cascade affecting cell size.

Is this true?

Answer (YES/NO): YES